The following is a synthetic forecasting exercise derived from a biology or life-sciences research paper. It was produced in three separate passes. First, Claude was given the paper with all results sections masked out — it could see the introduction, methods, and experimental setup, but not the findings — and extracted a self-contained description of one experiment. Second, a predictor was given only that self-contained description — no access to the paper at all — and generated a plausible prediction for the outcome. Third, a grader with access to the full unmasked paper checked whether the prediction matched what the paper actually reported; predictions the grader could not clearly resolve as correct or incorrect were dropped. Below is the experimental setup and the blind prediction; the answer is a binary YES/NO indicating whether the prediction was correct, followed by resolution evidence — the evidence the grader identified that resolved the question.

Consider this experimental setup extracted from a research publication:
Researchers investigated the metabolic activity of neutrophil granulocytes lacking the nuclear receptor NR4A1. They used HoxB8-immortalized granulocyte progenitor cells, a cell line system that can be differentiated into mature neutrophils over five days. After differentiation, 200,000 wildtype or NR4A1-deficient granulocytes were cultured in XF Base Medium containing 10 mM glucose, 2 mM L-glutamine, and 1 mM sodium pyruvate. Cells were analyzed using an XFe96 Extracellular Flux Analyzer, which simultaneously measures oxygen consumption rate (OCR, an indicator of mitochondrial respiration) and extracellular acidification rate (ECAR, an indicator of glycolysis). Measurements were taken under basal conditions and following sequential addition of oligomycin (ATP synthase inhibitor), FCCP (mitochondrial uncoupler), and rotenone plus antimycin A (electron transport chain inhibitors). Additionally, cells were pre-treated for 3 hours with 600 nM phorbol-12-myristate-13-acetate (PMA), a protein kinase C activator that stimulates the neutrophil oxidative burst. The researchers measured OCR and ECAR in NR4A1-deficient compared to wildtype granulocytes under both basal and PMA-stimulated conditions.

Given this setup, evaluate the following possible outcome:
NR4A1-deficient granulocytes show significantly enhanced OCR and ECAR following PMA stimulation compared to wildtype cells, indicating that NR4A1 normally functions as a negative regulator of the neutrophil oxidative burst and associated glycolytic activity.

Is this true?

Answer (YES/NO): NO